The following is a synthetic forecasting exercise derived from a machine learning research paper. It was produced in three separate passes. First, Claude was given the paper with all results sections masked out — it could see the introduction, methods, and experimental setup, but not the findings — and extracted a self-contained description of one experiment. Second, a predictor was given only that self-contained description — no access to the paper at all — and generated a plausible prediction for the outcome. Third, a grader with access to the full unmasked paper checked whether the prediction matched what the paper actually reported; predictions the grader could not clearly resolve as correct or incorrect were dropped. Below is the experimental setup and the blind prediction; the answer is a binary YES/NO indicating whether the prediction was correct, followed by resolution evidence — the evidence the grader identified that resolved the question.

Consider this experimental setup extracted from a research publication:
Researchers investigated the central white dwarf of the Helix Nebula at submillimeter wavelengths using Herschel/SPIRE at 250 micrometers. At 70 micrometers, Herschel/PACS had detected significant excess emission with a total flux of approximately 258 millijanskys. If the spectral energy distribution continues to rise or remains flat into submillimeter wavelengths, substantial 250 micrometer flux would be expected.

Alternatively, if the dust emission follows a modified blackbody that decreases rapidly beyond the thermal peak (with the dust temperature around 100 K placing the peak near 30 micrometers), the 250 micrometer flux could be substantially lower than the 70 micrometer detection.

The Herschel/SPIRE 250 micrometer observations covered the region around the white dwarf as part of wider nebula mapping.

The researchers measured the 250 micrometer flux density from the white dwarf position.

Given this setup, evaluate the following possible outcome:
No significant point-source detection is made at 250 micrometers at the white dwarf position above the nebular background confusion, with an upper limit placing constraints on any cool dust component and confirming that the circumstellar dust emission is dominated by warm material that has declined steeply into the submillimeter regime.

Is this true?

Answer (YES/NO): YES